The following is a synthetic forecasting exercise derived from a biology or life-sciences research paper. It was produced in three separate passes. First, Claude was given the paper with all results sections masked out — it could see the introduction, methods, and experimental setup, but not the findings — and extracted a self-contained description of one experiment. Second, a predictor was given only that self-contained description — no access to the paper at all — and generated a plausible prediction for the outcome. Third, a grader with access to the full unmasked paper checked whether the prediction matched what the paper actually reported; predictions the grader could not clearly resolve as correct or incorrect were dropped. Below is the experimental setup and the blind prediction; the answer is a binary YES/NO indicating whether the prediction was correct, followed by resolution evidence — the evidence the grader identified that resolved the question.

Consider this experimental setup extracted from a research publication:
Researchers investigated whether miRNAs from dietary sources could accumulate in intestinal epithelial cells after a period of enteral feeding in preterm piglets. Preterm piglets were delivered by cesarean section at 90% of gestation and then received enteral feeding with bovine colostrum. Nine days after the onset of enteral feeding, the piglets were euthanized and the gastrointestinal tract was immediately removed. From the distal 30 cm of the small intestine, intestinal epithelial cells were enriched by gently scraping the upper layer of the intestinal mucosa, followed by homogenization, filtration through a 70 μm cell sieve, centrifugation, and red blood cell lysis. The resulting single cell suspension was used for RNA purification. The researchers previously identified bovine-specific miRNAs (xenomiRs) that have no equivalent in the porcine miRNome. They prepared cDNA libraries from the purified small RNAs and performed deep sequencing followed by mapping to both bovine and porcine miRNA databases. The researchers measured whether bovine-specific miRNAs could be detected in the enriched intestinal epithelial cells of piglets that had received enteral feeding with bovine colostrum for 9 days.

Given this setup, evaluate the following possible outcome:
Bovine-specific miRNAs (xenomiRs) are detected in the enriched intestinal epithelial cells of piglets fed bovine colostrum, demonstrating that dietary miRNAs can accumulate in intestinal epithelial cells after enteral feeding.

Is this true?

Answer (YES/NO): YES